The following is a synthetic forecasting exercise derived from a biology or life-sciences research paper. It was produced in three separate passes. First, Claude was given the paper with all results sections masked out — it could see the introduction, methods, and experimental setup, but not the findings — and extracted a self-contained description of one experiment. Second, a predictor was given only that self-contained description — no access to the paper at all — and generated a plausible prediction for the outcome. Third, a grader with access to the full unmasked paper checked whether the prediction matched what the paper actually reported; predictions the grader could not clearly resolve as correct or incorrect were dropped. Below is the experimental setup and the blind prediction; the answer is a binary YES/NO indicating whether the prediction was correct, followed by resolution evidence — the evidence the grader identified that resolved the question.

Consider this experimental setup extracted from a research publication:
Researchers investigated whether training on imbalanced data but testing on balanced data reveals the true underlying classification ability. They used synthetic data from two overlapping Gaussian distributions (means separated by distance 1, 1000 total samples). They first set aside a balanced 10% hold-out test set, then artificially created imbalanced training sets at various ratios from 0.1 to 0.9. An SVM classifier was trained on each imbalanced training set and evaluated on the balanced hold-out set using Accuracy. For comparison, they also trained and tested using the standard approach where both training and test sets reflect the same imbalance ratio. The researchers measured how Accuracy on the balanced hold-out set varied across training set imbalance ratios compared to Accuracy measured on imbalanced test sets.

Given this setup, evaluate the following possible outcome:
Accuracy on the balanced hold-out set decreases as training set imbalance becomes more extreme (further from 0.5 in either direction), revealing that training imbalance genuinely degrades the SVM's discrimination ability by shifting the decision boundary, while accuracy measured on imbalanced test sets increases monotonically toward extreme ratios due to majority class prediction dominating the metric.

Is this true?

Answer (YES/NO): YES